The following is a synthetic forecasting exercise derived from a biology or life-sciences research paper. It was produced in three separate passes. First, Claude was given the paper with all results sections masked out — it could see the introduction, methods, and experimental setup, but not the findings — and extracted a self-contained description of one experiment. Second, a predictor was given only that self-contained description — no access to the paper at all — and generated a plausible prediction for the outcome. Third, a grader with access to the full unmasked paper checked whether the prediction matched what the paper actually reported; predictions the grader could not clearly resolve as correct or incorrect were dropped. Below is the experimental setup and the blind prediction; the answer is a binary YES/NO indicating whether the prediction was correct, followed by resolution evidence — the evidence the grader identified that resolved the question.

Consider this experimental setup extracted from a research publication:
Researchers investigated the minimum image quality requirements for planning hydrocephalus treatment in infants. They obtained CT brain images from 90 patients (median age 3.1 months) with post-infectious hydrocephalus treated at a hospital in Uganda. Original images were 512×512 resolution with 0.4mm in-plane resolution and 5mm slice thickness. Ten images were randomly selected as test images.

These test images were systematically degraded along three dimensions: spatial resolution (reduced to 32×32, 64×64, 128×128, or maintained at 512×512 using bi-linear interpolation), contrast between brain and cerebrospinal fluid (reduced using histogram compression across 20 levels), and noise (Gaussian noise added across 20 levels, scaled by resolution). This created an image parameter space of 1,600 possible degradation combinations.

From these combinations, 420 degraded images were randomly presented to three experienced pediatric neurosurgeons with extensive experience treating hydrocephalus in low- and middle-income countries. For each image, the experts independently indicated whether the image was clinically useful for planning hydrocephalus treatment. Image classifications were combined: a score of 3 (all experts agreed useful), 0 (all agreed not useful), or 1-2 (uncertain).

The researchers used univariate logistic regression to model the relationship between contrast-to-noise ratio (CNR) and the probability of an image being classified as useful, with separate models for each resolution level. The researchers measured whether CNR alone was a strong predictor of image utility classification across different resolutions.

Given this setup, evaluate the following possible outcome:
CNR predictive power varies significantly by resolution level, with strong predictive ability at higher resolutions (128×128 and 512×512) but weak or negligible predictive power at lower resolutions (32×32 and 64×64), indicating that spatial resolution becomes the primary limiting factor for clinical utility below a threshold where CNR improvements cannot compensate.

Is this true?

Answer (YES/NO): NO